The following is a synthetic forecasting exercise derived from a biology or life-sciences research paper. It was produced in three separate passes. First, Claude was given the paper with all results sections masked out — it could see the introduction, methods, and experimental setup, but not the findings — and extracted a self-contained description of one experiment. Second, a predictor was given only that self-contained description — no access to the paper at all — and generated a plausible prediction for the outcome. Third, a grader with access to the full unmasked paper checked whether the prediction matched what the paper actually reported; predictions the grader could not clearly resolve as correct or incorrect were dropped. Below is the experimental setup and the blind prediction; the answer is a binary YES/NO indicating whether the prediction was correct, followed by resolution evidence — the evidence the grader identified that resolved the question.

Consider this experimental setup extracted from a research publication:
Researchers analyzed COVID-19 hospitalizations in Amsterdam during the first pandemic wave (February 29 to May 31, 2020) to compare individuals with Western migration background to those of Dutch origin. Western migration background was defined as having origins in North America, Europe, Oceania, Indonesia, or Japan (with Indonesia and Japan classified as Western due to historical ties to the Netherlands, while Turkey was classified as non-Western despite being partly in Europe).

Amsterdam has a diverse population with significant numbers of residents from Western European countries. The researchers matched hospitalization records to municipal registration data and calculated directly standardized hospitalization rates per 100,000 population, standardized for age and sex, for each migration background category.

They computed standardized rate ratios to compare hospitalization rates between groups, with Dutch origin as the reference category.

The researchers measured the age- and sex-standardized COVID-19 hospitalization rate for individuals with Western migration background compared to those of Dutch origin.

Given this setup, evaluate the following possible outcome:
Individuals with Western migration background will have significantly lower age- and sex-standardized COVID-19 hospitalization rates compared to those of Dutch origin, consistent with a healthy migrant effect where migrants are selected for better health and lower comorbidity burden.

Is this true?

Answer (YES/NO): NO